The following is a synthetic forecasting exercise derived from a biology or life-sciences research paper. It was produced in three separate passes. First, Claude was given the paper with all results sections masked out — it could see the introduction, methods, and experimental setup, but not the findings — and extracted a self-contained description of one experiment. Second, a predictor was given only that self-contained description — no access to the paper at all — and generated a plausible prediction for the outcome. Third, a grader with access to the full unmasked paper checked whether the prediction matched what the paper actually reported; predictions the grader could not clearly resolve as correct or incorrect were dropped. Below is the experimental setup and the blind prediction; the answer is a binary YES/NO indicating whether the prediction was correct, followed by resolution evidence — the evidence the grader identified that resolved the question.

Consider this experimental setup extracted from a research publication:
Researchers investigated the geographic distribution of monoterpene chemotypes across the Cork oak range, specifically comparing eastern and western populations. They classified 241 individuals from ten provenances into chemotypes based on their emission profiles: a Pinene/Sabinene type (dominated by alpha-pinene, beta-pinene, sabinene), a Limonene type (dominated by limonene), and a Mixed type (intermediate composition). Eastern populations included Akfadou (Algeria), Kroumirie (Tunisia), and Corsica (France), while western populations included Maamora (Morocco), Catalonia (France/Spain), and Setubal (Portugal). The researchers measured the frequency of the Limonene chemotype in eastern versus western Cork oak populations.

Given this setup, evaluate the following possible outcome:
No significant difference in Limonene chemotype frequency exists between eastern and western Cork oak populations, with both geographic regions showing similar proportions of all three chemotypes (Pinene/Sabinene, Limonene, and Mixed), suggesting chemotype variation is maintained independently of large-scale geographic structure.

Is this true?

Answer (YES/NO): NO